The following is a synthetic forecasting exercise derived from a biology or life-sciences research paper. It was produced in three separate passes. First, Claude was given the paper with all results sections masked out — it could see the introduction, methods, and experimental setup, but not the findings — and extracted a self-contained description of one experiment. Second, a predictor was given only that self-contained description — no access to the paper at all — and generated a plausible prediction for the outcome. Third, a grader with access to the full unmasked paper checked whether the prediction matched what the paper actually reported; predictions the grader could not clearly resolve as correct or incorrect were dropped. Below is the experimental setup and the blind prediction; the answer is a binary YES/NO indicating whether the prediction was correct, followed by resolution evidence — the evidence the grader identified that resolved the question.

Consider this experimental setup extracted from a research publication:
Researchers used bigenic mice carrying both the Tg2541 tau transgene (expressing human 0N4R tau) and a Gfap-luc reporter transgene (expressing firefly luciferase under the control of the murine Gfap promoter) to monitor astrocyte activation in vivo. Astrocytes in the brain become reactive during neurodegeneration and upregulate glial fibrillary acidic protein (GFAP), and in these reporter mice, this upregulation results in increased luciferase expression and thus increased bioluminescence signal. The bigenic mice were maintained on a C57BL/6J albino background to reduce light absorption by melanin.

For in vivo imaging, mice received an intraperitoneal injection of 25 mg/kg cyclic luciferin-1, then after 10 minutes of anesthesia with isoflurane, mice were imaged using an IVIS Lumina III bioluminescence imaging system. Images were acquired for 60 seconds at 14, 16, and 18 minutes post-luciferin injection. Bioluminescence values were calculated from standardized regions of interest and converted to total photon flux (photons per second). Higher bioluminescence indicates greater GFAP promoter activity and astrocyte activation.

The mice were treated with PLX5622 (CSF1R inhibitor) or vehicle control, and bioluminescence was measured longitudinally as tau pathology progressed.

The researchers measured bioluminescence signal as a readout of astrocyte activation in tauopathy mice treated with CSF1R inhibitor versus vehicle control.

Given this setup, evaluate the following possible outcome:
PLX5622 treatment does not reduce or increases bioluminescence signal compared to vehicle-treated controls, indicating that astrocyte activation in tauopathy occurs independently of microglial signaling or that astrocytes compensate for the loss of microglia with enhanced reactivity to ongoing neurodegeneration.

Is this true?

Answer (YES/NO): NO